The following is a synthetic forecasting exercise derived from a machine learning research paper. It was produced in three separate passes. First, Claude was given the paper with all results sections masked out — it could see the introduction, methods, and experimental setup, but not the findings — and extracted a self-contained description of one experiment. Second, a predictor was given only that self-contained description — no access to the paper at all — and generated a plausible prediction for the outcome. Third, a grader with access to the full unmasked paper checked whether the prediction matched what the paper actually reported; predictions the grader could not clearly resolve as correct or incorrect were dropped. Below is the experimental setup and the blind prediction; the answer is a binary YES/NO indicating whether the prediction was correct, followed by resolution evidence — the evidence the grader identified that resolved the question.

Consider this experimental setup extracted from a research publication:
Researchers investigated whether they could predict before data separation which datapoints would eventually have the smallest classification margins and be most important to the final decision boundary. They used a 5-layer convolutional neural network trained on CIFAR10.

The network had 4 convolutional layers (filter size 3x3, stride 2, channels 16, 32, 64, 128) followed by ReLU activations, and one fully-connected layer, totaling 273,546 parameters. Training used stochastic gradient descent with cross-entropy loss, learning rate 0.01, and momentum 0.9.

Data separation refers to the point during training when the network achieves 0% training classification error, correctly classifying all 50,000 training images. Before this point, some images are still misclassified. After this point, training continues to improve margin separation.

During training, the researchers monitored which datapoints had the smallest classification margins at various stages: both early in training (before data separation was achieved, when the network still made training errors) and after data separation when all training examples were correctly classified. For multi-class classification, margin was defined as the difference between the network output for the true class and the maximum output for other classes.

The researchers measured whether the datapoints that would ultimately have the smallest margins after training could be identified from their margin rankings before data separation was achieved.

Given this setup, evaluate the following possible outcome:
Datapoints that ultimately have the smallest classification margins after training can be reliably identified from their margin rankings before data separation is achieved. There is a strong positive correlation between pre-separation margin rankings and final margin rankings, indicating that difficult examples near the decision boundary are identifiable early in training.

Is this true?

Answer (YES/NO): NO